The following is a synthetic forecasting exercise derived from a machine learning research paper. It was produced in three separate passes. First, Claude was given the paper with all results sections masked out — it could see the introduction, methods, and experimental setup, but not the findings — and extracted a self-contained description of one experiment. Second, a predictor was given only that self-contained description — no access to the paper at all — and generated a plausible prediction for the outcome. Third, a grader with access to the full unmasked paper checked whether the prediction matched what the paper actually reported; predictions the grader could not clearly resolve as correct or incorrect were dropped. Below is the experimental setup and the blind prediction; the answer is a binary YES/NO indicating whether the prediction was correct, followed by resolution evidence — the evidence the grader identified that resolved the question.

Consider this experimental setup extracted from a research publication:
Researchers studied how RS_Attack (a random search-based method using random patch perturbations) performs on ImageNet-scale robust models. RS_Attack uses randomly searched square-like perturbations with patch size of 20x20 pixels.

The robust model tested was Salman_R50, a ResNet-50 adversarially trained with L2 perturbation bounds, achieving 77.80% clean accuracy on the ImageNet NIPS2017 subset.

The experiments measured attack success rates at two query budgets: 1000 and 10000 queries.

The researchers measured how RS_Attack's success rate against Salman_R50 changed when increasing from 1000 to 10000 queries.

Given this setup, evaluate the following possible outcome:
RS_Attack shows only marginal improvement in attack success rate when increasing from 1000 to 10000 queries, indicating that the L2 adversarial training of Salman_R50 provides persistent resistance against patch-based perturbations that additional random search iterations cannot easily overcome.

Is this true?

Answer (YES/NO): NO